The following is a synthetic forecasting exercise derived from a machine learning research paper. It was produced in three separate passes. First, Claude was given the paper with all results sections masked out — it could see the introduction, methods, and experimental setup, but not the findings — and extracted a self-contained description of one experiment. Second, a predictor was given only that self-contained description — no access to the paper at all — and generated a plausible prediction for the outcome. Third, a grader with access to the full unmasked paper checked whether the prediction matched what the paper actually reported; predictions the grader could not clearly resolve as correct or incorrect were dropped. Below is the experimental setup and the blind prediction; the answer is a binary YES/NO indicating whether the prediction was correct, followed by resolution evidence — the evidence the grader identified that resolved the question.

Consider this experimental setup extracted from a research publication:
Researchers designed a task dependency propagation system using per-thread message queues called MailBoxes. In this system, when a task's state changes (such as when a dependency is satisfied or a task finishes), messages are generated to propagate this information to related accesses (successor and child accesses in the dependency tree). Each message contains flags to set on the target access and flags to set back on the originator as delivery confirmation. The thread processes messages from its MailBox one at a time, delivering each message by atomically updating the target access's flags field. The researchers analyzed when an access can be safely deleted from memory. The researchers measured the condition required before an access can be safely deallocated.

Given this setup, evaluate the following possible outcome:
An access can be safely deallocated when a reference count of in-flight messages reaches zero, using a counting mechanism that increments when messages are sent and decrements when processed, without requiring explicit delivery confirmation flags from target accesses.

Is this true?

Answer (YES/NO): NO